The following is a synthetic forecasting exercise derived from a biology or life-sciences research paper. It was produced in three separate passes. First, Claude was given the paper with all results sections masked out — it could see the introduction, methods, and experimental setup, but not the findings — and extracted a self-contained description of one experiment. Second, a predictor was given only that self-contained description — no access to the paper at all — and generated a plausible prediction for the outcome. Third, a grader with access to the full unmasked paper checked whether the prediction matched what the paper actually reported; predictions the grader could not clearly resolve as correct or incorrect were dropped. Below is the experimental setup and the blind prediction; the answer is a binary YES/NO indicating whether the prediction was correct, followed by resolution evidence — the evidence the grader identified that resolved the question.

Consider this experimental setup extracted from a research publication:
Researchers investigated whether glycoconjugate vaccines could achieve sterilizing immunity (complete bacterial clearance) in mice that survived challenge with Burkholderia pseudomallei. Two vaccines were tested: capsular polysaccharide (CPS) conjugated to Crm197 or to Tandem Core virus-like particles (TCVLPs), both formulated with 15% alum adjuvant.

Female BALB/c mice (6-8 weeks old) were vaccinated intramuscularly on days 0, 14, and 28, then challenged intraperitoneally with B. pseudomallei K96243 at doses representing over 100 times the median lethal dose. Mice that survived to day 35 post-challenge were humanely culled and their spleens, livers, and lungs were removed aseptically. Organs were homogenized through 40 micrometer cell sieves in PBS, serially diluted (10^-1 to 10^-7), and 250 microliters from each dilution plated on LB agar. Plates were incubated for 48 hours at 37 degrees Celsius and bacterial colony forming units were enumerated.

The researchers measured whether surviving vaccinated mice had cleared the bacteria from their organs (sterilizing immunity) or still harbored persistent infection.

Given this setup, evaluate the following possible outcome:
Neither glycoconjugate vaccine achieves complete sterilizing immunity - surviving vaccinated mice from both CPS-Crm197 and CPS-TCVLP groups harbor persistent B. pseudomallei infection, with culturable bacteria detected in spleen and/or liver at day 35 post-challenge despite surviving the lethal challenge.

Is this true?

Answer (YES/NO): NO